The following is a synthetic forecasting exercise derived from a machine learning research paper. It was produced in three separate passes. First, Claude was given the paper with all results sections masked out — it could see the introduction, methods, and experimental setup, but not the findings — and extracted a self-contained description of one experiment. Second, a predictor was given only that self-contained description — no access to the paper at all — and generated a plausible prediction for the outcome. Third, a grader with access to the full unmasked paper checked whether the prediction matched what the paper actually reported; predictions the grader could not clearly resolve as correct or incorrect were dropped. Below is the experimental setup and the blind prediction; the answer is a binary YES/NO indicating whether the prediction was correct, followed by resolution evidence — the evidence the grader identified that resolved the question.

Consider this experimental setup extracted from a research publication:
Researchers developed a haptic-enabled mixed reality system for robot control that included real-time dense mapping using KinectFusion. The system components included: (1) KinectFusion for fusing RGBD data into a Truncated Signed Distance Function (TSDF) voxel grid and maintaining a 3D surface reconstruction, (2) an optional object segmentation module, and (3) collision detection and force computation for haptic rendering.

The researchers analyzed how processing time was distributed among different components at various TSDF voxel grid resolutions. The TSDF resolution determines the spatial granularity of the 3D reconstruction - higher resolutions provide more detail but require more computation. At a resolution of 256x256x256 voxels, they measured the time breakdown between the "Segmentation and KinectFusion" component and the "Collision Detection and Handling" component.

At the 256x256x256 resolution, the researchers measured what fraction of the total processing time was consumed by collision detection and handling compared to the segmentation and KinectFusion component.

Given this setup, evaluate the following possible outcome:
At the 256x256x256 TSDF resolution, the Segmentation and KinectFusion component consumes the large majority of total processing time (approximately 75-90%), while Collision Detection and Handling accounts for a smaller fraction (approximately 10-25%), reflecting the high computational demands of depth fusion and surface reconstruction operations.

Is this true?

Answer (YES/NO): NO